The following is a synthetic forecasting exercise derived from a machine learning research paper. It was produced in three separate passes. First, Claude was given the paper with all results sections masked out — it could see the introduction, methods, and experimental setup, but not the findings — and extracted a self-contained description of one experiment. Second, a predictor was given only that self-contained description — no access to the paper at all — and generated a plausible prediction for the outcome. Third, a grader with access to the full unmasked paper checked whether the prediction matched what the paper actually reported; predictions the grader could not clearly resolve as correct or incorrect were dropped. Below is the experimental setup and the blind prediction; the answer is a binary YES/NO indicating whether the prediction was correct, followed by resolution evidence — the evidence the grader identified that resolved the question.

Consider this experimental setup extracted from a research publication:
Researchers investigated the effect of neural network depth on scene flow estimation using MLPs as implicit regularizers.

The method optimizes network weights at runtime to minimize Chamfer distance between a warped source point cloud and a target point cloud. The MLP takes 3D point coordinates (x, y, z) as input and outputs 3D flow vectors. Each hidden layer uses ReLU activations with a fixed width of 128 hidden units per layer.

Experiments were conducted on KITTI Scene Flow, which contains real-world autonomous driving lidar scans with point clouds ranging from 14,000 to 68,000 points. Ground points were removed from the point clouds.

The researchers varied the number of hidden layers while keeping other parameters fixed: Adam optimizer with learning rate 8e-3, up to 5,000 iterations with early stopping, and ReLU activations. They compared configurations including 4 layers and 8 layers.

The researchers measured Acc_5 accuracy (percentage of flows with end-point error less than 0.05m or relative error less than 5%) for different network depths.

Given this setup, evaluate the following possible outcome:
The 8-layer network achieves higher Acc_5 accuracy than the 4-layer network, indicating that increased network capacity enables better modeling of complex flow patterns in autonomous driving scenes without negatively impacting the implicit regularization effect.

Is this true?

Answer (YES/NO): YES